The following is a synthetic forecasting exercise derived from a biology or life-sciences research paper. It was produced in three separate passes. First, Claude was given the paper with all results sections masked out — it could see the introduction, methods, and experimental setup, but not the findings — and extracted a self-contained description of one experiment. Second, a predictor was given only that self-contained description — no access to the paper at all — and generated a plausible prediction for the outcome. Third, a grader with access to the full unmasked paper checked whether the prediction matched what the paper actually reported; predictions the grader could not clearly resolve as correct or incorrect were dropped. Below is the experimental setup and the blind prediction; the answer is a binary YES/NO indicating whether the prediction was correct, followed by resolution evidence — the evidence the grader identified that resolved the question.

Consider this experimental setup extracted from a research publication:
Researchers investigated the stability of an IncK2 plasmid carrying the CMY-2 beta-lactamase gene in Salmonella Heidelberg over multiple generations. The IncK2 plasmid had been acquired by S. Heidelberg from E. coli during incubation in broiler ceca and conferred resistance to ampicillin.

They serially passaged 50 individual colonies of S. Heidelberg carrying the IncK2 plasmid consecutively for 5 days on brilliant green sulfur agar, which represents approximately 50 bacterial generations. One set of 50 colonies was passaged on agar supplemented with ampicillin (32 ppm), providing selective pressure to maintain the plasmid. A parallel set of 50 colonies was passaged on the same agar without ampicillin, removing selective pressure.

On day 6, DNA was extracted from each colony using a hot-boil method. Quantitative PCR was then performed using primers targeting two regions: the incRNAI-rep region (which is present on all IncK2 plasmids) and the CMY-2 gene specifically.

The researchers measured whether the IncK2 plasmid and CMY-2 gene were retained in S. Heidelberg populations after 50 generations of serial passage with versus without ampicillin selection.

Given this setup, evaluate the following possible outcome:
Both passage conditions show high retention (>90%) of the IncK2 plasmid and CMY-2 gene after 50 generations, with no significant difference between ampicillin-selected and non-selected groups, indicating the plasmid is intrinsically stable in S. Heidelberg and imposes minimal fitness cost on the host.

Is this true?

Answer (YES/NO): NO